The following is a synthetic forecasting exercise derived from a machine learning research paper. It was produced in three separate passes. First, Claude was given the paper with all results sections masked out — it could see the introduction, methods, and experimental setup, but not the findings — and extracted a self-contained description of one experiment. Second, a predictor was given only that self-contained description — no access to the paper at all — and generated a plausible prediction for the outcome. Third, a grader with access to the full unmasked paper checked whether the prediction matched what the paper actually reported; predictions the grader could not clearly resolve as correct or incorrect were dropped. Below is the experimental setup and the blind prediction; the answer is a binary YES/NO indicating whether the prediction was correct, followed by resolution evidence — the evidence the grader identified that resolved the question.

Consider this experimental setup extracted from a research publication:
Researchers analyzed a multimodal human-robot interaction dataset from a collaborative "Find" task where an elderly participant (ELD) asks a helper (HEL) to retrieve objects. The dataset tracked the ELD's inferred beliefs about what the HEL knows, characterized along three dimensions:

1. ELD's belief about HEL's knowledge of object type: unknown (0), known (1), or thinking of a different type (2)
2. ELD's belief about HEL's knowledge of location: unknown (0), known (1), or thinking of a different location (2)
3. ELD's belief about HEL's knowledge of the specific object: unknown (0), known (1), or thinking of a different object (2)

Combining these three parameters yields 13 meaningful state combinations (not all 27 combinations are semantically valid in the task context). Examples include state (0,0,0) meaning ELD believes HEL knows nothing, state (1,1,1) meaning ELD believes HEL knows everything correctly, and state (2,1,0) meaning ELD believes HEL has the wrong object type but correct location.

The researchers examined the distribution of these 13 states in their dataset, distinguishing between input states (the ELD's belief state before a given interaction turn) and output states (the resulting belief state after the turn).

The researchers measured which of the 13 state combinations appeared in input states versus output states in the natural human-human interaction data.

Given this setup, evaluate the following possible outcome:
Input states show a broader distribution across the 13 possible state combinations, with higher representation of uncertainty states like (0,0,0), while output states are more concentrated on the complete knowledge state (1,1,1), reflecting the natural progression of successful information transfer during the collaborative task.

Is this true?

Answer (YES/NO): NO